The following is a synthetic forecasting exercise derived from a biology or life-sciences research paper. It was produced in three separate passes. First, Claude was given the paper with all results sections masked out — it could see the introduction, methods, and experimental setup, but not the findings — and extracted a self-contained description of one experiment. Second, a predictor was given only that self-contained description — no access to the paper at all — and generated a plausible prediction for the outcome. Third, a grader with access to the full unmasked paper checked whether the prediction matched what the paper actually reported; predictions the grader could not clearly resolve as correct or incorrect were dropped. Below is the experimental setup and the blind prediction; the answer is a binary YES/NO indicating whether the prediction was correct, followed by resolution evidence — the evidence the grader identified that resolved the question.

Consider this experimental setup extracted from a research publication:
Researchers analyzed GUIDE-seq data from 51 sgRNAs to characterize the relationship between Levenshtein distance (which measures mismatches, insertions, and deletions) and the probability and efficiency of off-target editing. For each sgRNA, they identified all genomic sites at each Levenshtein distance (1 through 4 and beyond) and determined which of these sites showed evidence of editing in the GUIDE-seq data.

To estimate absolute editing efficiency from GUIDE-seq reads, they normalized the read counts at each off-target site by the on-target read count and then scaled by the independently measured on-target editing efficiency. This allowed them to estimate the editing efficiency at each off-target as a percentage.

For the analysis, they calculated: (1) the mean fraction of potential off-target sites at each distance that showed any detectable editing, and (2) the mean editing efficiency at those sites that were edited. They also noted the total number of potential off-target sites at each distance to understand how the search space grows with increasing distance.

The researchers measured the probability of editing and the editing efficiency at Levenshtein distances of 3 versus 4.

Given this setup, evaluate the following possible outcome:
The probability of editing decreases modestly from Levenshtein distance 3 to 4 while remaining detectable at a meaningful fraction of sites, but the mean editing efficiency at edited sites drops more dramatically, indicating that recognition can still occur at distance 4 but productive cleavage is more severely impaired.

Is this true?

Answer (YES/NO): NO